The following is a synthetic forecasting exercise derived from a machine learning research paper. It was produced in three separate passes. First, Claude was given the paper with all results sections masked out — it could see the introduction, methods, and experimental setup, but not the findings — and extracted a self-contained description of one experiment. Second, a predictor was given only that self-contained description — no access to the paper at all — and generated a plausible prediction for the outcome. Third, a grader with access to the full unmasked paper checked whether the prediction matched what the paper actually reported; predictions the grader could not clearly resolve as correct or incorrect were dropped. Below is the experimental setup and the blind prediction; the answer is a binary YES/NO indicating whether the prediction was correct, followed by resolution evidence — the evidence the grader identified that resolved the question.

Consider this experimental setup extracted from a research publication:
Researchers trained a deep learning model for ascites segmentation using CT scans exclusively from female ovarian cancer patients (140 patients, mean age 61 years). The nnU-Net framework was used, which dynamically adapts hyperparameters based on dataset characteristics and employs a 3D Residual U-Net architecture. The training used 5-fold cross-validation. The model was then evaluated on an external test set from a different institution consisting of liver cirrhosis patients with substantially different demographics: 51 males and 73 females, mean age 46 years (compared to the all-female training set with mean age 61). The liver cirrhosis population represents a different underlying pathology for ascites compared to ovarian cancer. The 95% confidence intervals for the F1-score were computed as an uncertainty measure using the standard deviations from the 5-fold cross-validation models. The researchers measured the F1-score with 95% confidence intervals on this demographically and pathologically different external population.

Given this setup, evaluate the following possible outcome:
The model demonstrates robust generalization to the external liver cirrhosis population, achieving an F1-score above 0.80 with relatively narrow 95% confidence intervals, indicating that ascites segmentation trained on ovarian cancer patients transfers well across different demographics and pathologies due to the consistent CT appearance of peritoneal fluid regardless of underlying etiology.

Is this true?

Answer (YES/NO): YES